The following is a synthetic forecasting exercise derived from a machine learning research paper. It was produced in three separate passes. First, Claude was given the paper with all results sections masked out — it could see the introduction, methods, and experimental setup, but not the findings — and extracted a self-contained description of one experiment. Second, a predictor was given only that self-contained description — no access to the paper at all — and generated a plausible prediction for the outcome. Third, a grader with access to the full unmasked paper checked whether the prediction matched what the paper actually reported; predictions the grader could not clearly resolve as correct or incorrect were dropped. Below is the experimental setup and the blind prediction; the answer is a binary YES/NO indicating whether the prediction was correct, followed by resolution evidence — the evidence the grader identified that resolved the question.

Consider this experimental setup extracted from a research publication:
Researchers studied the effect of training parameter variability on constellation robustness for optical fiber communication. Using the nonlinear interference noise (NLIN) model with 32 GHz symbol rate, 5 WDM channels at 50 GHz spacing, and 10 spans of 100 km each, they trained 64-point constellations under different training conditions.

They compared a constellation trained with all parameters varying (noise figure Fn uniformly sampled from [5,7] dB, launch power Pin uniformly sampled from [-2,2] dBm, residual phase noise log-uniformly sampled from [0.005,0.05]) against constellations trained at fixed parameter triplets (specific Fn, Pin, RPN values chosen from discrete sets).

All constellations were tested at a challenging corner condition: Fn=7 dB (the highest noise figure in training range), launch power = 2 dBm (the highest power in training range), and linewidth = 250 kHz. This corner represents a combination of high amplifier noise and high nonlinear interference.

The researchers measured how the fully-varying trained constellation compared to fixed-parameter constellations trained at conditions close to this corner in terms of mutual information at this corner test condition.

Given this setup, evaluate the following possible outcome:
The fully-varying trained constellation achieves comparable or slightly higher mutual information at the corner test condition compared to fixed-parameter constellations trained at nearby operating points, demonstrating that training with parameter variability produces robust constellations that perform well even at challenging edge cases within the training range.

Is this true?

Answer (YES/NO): NO